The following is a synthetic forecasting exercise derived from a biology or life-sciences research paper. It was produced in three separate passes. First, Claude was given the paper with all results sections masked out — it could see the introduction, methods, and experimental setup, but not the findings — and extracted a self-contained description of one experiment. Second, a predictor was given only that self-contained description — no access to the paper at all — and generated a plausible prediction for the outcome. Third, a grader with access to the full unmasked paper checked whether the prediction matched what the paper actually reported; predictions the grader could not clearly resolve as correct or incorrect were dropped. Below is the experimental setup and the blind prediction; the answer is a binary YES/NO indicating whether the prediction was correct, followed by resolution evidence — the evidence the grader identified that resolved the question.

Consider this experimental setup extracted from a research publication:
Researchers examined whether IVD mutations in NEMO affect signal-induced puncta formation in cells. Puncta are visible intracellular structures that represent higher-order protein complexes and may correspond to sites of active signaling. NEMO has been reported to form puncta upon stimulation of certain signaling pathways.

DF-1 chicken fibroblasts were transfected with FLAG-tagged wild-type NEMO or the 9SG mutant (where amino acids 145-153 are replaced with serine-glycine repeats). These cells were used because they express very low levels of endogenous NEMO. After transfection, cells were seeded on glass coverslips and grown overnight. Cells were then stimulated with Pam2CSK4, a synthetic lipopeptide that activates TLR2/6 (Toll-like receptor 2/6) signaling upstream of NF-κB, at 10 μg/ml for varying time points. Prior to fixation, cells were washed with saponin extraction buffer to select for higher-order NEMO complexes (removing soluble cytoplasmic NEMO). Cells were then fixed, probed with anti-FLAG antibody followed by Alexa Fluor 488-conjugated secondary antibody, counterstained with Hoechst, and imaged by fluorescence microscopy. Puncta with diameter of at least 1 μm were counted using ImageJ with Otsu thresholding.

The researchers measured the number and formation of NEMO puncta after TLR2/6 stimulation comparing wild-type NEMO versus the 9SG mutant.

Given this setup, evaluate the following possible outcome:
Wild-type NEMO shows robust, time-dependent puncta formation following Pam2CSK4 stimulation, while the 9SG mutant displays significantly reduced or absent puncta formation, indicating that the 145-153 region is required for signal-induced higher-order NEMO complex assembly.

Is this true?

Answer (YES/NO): YES